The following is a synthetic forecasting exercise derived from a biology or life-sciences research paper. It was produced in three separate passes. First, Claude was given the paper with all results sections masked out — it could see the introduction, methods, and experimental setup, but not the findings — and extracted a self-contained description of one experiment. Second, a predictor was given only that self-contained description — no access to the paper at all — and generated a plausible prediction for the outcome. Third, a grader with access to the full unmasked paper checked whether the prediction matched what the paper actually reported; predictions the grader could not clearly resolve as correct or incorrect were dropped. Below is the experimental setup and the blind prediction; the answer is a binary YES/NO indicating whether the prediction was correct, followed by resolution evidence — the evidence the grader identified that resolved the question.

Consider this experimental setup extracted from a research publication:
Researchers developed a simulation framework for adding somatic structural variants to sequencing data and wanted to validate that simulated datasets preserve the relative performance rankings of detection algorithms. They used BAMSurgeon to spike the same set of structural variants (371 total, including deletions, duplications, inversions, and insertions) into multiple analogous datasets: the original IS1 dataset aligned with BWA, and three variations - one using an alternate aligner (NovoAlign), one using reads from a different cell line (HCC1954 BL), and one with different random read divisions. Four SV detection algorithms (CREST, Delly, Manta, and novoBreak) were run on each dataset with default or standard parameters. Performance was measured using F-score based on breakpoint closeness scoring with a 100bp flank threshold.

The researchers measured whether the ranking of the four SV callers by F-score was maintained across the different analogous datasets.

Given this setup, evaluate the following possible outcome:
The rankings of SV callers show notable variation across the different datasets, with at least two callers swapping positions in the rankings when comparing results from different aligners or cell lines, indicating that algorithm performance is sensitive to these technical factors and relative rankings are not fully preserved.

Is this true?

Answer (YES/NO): NO